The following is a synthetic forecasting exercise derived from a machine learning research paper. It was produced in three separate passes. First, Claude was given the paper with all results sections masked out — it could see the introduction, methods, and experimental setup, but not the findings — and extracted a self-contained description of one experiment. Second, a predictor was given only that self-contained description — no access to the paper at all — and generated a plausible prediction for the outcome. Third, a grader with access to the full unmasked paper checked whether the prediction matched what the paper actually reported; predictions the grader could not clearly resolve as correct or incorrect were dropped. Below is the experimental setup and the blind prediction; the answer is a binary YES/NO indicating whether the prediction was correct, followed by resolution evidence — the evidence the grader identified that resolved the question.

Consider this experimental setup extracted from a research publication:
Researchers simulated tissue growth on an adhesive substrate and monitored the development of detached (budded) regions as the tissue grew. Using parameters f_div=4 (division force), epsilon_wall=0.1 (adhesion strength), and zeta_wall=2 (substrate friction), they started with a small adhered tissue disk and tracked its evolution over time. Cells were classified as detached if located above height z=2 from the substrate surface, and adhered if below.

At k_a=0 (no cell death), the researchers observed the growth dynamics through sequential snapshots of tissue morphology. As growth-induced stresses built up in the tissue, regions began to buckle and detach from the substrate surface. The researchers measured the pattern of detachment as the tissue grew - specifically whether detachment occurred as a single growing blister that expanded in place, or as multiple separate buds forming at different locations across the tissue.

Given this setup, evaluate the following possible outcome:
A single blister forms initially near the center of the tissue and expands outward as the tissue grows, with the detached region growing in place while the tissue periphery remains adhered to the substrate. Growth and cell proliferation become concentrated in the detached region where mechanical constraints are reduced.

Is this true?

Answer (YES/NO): NO